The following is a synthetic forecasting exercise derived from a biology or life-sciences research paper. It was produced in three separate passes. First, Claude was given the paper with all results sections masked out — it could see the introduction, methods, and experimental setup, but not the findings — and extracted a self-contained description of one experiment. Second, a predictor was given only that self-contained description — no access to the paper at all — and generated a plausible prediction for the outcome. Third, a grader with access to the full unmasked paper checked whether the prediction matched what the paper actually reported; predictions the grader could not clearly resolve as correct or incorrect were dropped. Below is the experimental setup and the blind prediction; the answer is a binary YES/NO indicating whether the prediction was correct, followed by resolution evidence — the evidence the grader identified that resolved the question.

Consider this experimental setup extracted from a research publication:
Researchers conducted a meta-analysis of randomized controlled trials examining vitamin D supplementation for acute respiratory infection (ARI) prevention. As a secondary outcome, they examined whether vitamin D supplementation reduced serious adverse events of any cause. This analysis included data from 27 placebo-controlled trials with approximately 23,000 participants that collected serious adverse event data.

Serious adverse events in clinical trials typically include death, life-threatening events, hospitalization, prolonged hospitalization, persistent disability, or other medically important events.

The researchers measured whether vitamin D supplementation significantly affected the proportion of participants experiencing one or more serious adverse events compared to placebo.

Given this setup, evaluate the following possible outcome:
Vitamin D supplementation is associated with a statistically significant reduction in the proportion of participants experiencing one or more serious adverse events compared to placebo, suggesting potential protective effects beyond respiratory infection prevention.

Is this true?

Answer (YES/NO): NO